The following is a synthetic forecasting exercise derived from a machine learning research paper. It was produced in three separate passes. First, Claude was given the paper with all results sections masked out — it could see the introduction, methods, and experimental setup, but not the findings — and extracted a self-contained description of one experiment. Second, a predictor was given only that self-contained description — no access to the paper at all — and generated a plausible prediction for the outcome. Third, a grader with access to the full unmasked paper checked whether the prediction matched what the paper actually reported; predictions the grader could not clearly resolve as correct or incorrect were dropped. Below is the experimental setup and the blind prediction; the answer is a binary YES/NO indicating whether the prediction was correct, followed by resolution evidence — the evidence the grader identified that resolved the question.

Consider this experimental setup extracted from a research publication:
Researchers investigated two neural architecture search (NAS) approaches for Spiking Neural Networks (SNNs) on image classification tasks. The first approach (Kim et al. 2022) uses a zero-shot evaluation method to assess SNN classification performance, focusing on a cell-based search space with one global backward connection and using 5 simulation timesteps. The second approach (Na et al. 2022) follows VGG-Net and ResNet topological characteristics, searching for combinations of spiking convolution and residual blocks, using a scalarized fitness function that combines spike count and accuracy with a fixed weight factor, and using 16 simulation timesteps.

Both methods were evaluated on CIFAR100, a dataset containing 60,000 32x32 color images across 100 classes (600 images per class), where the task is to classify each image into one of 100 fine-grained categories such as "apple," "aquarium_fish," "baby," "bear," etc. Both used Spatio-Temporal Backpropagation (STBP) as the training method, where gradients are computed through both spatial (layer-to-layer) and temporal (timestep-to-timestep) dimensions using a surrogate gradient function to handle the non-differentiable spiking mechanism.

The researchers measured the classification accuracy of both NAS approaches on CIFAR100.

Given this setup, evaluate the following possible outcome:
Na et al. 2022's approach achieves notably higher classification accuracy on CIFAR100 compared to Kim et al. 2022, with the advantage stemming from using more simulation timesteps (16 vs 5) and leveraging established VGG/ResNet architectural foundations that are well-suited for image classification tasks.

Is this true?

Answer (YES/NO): NO